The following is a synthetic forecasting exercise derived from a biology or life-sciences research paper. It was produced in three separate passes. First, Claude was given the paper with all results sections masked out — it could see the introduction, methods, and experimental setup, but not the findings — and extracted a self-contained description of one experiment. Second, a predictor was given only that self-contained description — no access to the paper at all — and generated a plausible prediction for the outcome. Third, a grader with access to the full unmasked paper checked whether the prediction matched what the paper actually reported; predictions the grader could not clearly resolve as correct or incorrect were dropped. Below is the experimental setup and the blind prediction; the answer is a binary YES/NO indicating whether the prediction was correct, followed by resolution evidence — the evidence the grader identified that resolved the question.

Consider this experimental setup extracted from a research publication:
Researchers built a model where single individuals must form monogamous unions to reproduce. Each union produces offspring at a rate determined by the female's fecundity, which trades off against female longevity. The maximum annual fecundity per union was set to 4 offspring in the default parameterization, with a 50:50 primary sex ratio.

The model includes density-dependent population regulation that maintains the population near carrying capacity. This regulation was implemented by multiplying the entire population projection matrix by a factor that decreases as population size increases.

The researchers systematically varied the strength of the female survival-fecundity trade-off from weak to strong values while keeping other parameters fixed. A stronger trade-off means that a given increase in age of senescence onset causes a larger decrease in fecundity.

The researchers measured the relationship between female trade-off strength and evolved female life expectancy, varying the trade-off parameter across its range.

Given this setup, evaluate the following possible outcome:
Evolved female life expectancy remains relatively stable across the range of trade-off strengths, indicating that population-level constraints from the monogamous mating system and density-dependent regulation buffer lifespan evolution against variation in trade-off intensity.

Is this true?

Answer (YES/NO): NO